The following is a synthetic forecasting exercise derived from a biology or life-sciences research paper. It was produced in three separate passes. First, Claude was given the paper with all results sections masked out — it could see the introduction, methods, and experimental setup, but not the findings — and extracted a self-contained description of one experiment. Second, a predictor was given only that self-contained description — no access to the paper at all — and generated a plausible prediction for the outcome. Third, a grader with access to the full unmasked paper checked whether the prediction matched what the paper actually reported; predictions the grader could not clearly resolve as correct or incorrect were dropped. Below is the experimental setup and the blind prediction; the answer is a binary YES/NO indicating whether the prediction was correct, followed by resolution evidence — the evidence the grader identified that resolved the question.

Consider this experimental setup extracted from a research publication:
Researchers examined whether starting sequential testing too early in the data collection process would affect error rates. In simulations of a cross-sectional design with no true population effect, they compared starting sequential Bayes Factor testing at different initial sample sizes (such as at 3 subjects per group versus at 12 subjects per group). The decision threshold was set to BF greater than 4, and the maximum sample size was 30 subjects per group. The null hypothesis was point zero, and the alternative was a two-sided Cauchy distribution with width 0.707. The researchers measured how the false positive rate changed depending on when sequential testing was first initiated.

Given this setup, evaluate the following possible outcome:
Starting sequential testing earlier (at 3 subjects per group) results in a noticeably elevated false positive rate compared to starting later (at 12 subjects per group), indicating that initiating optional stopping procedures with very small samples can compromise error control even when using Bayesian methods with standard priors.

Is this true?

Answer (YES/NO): YES